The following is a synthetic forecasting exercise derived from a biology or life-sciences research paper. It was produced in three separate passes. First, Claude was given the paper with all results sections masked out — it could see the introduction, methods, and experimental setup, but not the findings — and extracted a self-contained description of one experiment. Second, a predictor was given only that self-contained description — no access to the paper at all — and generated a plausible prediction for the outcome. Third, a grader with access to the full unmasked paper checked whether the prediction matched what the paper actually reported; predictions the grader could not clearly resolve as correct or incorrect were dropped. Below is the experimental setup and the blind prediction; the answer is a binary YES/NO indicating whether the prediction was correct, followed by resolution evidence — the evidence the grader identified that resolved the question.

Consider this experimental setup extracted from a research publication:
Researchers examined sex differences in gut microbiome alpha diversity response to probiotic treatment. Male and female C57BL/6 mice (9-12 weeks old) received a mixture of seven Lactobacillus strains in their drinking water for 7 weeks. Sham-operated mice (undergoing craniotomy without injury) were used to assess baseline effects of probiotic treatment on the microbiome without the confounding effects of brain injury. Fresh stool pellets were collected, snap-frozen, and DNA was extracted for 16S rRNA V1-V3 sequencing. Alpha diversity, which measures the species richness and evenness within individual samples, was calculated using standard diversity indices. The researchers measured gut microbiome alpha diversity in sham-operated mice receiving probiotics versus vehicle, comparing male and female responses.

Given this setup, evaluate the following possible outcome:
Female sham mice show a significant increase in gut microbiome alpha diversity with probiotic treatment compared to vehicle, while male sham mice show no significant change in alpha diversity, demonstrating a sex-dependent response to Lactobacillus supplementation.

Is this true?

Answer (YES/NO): NO